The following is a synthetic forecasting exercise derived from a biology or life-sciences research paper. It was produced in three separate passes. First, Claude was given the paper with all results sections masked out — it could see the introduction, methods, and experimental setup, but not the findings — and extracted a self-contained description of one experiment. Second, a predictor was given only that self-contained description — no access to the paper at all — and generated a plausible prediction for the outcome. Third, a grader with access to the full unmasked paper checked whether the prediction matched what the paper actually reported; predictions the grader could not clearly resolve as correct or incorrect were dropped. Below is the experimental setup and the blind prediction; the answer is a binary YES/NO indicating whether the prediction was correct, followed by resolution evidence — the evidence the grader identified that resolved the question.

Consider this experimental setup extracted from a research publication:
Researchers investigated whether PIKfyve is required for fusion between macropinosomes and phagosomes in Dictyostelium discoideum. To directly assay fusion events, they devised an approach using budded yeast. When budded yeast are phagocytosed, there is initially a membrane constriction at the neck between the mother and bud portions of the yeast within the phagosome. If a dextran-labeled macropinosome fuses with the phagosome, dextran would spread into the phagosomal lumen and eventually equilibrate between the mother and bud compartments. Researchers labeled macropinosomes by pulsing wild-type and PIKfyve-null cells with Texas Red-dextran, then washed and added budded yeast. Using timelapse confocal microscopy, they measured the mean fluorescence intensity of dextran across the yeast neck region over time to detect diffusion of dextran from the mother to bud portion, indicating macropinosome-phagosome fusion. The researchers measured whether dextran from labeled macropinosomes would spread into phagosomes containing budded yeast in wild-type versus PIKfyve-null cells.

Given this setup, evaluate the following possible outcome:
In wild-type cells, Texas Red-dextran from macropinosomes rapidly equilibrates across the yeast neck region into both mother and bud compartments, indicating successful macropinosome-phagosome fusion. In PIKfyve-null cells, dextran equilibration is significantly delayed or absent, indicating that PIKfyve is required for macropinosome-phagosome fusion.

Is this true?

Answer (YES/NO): YES